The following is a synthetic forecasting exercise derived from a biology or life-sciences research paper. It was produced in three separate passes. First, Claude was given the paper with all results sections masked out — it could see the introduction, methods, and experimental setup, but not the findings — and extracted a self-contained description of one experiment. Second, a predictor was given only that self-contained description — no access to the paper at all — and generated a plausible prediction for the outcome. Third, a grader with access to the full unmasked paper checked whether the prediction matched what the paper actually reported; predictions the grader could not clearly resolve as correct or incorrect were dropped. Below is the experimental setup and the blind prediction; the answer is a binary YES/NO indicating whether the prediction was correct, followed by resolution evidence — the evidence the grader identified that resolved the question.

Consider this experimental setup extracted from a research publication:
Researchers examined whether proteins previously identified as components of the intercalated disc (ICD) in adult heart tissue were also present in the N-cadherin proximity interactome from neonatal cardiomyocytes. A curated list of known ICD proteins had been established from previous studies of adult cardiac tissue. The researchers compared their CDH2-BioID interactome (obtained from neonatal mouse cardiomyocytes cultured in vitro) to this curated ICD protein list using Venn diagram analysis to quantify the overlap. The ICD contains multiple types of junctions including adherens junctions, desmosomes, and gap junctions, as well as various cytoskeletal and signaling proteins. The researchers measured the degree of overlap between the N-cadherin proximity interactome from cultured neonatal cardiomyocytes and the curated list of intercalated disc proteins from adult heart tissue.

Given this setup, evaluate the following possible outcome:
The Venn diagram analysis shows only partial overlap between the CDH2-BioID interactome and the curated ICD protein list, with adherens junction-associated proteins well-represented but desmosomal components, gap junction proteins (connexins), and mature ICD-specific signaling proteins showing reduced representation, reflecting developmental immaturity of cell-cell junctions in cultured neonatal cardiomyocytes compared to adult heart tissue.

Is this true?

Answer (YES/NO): NO